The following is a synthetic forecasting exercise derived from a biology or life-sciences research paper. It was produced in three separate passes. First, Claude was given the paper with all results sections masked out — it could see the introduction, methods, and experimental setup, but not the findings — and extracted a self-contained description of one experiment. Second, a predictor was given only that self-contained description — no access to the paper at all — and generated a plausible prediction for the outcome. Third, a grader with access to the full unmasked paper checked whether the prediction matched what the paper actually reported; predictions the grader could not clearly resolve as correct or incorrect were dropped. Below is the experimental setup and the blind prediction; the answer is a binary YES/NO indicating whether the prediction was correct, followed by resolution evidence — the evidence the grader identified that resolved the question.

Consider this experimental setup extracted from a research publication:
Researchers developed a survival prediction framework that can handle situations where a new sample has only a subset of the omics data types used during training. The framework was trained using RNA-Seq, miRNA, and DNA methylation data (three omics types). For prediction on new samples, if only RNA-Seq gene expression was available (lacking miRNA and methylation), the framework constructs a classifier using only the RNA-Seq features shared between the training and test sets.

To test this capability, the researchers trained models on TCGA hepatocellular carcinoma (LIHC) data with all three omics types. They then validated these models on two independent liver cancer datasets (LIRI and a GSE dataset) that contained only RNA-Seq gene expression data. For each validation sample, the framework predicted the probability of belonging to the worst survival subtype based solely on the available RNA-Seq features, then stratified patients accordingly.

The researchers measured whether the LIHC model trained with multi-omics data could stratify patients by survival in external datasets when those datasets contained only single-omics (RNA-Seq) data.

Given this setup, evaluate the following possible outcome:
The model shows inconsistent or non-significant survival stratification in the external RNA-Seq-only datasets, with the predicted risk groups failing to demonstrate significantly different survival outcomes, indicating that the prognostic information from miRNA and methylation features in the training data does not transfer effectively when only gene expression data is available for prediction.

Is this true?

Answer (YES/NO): NO